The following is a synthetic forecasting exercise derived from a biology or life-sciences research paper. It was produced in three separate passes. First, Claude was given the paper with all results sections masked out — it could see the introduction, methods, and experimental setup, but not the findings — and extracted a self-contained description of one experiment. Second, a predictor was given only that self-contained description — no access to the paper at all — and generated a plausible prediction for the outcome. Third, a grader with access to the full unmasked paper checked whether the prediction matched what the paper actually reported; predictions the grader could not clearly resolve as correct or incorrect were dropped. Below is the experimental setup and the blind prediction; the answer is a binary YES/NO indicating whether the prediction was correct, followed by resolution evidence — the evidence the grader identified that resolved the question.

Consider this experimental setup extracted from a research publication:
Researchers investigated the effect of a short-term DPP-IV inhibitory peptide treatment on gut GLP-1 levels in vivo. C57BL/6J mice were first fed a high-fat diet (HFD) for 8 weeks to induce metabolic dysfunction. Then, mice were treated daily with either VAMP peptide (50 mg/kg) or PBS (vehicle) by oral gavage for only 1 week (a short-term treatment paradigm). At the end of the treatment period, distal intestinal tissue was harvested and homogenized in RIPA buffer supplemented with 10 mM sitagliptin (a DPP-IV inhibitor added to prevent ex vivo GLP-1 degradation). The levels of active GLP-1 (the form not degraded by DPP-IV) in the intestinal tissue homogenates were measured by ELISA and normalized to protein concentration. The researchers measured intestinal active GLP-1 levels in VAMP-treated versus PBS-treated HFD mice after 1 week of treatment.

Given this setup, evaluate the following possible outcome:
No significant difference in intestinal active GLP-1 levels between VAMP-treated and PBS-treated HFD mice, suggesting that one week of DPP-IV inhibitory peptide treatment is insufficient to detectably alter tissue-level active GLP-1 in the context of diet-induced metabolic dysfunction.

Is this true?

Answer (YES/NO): NO